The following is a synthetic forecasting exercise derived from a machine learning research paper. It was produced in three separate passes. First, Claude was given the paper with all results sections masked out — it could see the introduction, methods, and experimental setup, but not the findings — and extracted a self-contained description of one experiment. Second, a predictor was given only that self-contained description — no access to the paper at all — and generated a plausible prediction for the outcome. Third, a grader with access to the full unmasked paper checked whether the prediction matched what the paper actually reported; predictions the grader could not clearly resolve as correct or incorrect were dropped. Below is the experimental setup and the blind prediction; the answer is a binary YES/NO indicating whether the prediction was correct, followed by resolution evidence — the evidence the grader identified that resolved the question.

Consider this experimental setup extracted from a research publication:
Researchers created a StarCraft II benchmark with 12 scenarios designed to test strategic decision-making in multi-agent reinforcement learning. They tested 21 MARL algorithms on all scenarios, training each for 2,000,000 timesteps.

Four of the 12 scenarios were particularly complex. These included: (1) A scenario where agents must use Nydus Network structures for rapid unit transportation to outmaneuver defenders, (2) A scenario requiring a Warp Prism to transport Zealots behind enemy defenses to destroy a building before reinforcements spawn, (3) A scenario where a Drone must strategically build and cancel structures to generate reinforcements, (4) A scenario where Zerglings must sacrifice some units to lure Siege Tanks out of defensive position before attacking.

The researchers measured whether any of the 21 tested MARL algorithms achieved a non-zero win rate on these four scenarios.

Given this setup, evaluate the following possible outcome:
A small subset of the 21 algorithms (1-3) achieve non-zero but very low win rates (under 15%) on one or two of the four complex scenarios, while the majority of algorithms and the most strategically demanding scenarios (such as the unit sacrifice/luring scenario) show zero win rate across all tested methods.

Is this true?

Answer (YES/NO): NO